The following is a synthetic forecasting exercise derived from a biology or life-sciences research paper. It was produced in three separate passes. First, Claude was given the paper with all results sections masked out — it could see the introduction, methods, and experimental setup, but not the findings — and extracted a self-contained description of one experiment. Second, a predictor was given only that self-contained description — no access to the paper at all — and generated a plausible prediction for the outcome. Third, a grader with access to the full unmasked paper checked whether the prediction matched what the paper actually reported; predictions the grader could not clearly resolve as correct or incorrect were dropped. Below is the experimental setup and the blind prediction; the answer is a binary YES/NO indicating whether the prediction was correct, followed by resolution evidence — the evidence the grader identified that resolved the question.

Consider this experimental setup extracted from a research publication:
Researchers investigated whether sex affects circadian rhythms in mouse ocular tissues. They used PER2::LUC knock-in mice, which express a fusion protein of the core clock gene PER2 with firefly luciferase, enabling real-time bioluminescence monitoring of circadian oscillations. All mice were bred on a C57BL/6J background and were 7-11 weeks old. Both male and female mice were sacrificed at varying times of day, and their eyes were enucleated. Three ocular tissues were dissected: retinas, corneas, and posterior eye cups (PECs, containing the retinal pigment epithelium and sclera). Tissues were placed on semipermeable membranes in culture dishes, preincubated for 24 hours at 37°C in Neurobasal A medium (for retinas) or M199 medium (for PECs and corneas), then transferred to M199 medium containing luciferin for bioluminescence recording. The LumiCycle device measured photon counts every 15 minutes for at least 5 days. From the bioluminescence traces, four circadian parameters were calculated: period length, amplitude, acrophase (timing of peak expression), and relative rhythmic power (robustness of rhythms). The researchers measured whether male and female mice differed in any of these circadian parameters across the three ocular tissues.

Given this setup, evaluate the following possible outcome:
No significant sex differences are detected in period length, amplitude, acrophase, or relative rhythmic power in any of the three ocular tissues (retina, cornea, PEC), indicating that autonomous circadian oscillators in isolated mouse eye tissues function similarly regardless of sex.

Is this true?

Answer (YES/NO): YES